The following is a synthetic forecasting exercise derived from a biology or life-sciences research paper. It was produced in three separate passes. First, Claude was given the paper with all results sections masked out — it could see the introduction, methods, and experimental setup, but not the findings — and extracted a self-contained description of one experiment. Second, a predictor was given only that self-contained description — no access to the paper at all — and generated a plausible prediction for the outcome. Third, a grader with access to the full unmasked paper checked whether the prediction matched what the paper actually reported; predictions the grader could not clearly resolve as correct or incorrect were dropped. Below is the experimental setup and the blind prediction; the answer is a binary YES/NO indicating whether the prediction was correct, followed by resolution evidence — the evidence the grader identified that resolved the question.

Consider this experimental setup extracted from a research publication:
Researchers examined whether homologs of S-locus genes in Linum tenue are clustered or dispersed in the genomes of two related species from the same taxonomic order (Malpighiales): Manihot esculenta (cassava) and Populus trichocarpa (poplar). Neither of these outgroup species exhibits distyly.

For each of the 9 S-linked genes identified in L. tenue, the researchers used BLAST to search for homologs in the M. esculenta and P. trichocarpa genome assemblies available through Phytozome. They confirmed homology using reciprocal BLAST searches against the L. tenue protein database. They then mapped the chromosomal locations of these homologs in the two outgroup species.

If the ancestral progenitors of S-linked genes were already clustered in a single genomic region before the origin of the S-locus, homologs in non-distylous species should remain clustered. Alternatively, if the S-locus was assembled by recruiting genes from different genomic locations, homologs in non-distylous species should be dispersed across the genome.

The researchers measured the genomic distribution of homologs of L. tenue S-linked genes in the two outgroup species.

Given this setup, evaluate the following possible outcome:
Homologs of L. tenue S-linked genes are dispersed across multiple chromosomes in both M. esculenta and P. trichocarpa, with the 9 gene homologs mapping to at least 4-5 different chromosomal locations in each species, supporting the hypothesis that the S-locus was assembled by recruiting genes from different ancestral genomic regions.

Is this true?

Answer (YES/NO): NO